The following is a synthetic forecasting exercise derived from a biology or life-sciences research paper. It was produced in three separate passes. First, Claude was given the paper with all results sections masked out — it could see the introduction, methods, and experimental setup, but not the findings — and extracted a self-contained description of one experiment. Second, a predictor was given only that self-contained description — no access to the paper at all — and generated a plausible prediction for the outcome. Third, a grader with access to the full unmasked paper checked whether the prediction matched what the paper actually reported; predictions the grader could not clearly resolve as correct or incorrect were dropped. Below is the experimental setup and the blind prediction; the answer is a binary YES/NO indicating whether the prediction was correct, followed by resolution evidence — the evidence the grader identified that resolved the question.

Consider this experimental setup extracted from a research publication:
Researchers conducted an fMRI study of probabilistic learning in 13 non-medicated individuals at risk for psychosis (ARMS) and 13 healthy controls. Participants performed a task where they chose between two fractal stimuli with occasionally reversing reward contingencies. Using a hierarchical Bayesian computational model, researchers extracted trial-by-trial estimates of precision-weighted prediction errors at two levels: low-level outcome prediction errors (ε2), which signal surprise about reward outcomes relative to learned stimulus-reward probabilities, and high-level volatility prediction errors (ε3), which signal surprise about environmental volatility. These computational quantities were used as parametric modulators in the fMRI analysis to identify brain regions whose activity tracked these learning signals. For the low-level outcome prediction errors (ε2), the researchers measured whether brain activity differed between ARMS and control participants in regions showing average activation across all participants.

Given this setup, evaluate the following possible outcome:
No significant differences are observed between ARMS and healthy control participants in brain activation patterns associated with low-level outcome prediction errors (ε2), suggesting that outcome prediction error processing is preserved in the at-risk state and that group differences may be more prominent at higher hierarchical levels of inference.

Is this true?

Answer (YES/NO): NO